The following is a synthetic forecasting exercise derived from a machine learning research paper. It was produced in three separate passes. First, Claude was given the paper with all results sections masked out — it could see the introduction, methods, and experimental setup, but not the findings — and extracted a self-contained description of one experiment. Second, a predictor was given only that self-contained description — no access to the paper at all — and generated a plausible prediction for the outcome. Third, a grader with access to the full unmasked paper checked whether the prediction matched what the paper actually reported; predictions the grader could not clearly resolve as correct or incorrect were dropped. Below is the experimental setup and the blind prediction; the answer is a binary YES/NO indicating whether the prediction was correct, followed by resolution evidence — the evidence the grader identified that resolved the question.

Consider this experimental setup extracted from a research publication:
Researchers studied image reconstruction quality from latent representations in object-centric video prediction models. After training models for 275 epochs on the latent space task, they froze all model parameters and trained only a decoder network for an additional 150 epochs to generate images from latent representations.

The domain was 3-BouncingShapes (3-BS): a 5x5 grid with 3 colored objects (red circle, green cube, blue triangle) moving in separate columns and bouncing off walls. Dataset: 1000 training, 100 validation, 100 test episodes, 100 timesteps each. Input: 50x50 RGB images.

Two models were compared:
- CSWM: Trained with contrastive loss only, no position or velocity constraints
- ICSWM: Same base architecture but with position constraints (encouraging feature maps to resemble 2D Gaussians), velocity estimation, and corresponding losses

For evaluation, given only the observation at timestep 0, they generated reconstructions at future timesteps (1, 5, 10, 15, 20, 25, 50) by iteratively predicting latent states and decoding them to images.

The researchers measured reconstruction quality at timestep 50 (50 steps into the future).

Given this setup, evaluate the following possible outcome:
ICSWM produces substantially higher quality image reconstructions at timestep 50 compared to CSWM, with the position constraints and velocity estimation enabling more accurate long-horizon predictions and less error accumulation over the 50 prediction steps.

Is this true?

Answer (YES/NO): YES